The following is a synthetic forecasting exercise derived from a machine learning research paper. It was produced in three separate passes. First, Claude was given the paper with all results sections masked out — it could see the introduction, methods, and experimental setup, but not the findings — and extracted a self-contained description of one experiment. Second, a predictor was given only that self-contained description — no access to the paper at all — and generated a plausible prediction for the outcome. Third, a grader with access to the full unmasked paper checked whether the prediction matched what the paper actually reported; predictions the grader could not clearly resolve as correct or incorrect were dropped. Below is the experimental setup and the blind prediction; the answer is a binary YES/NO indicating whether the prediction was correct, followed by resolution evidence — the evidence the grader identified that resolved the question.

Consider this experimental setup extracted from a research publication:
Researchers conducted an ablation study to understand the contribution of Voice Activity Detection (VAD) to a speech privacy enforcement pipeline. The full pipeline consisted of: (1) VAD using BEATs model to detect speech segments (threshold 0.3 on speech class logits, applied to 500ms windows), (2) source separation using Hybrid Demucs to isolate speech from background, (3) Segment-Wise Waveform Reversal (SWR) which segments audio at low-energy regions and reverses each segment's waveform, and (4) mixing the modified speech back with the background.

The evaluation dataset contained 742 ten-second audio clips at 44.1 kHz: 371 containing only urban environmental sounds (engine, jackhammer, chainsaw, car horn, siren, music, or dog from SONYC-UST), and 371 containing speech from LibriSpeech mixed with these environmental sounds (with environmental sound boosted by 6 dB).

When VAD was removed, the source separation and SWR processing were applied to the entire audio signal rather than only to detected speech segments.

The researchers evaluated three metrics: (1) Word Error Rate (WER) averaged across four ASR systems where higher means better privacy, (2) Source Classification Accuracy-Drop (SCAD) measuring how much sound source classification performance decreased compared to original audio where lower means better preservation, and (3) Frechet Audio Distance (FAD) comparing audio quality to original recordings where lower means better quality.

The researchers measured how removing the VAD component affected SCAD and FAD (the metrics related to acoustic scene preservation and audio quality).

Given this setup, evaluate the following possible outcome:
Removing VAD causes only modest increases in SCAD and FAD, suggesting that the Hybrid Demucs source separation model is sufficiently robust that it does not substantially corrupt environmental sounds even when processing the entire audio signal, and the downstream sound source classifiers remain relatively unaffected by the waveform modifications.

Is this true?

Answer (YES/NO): NO